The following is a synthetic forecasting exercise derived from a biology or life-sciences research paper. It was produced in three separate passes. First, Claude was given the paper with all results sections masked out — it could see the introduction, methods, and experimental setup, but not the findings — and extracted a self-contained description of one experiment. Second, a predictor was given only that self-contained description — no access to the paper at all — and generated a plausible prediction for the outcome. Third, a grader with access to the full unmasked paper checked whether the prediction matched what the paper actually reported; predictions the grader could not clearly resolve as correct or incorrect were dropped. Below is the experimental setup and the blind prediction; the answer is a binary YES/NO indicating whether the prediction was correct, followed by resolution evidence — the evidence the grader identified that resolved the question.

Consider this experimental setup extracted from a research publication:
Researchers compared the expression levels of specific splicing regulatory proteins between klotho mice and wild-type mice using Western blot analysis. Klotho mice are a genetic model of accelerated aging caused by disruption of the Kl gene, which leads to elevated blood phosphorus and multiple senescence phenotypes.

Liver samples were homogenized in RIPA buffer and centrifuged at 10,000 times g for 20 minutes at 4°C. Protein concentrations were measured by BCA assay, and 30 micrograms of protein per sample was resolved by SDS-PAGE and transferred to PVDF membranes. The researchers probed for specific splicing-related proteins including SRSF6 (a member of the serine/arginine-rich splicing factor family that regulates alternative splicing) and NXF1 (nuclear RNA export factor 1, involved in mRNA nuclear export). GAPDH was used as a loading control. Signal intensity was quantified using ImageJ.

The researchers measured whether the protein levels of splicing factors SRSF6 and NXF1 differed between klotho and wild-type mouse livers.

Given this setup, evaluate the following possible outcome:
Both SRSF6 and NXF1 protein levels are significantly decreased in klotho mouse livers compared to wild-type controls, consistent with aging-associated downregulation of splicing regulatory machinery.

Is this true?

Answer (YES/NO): NO